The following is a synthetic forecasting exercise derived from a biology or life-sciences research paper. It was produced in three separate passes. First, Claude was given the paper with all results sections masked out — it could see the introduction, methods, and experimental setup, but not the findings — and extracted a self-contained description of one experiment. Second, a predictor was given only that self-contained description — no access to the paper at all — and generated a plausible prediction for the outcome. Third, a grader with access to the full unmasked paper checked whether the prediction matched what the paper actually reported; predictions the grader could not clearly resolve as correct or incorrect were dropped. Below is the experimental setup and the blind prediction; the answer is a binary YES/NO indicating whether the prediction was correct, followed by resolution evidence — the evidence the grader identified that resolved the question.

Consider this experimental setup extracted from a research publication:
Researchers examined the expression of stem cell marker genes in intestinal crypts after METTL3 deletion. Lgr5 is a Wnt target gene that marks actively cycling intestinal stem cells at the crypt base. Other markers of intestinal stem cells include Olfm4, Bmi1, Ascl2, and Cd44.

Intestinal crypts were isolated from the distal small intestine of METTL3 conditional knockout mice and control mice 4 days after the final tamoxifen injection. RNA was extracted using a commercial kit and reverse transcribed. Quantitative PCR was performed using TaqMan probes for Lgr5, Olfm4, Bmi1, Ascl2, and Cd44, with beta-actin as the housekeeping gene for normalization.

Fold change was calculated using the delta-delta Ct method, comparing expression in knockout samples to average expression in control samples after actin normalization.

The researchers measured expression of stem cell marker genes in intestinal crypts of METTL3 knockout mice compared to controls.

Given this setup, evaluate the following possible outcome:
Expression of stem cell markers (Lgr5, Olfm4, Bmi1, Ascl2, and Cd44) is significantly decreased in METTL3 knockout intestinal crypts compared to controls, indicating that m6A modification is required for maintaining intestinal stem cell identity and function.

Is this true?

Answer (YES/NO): NO